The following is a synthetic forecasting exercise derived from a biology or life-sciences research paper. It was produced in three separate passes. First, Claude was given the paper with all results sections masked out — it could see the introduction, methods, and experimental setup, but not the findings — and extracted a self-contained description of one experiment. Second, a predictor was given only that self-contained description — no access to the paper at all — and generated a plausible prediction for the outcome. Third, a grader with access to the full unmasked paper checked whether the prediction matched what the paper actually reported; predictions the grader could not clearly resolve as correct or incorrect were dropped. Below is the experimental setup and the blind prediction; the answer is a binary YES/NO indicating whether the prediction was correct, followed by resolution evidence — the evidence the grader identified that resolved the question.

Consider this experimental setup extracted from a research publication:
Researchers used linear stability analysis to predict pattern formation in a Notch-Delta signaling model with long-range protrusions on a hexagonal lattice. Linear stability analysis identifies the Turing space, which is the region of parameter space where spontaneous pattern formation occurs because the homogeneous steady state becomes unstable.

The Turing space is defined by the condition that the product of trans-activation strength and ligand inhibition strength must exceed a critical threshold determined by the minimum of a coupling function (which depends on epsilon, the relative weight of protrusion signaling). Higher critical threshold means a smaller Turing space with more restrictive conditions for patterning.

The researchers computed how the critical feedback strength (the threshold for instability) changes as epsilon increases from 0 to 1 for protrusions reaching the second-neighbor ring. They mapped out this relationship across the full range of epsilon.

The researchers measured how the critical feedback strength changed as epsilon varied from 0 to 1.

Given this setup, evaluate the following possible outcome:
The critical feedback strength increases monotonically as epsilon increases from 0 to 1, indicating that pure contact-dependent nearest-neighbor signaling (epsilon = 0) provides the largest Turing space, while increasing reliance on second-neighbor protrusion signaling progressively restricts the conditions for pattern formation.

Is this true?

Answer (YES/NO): NO